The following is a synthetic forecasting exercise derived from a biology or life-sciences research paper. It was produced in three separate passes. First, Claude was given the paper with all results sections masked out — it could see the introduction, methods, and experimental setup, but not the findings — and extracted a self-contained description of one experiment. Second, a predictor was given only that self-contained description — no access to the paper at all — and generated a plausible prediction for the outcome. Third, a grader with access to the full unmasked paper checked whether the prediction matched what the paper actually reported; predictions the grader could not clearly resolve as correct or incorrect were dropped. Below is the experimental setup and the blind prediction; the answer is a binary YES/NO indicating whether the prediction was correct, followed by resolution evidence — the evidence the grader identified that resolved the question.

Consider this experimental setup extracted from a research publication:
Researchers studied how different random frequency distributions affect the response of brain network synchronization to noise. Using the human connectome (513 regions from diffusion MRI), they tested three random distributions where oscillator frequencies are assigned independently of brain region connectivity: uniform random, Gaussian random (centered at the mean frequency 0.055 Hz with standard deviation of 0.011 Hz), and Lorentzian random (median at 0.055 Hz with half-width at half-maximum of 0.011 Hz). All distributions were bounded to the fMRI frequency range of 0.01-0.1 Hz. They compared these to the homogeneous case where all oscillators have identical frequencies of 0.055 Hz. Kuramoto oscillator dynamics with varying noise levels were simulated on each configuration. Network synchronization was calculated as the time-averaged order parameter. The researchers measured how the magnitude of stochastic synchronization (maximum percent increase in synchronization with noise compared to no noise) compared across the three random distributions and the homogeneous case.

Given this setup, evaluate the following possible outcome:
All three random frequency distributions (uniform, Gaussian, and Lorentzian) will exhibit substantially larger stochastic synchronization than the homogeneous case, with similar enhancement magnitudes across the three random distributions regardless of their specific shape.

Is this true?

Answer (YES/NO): NO